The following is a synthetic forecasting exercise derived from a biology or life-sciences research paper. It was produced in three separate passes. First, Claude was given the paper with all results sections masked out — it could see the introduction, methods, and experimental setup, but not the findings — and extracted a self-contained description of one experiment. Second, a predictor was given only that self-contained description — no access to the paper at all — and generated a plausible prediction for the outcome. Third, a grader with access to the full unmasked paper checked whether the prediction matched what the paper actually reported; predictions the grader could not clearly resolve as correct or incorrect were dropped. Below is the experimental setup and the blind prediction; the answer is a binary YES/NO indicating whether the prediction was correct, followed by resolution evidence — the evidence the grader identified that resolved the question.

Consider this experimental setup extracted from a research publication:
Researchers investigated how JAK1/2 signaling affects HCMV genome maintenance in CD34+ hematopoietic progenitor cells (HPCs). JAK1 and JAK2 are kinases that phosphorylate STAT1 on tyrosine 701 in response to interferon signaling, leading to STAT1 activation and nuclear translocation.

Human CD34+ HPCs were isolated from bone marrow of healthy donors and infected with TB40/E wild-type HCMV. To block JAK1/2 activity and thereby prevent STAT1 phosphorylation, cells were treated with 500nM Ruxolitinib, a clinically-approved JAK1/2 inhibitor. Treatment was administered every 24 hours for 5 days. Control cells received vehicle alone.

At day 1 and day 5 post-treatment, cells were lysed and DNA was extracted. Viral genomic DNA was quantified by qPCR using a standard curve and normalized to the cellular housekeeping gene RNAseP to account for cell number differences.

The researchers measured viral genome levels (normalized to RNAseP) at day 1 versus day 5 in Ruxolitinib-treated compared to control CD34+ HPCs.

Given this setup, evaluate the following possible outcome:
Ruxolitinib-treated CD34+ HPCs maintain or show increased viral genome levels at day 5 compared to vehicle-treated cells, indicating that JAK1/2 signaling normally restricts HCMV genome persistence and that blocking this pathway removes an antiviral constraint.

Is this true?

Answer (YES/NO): YES